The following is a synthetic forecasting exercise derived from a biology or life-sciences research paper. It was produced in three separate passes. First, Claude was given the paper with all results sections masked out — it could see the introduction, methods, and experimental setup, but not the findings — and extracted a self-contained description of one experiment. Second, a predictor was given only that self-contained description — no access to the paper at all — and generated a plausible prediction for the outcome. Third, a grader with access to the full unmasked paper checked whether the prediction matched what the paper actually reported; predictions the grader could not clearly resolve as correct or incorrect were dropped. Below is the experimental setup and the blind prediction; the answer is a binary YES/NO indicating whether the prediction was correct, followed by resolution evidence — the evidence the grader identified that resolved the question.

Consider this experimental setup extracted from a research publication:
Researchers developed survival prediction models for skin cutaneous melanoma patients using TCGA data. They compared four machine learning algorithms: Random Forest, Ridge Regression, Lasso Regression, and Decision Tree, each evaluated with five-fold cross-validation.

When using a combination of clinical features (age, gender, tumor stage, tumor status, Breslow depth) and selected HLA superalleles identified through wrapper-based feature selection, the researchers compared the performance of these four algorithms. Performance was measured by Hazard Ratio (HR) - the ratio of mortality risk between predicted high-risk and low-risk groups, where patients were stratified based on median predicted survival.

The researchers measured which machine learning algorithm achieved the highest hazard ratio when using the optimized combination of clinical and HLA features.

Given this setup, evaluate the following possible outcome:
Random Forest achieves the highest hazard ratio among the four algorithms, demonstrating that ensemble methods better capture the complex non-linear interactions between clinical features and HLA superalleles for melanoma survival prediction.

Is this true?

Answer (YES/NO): NO